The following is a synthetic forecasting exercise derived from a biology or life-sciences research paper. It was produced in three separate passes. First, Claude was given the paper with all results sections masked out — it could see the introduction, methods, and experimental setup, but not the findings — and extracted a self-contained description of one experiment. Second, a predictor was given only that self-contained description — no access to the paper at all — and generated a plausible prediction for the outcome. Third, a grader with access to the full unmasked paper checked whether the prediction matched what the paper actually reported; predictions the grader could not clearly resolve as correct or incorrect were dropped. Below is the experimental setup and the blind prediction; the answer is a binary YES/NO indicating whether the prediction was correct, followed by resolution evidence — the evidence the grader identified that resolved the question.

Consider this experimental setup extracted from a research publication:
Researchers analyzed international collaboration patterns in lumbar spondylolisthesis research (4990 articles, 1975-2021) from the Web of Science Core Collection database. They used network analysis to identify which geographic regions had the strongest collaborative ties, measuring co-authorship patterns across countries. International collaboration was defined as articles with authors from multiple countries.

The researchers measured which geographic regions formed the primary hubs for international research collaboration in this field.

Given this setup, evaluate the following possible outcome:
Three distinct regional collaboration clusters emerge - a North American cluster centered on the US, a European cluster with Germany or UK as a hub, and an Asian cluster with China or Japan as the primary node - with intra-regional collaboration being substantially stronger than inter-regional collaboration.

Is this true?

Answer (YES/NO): NO